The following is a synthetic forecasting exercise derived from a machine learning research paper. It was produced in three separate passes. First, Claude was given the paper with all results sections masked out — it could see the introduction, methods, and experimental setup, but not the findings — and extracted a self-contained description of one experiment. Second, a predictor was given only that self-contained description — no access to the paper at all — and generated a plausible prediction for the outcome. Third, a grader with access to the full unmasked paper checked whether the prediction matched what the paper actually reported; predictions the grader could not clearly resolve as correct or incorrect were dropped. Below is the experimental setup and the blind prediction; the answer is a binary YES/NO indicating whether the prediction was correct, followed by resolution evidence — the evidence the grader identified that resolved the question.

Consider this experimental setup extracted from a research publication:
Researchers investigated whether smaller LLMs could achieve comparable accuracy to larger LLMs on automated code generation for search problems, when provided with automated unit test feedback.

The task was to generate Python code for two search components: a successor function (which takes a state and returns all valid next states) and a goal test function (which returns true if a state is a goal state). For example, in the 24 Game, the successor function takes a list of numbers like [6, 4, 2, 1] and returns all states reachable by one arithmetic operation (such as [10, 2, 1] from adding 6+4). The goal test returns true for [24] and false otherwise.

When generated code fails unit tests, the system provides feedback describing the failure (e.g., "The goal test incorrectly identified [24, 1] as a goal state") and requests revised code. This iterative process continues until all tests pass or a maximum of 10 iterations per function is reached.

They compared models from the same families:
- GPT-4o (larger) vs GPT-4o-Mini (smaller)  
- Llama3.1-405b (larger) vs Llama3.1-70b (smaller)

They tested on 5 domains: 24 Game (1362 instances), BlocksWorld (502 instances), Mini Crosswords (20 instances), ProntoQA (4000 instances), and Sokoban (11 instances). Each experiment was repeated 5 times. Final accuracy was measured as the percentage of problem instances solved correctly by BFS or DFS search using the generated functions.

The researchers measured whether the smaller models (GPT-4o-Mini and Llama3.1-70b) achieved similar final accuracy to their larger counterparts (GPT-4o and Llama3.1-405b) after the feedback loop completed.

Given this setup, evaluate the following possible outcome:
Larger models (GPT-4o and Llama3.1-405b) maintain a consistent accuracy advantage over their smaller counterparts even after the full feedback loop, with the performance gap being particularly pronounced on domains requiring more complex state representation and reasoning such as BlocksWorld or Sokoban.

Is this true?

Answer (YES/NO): NO